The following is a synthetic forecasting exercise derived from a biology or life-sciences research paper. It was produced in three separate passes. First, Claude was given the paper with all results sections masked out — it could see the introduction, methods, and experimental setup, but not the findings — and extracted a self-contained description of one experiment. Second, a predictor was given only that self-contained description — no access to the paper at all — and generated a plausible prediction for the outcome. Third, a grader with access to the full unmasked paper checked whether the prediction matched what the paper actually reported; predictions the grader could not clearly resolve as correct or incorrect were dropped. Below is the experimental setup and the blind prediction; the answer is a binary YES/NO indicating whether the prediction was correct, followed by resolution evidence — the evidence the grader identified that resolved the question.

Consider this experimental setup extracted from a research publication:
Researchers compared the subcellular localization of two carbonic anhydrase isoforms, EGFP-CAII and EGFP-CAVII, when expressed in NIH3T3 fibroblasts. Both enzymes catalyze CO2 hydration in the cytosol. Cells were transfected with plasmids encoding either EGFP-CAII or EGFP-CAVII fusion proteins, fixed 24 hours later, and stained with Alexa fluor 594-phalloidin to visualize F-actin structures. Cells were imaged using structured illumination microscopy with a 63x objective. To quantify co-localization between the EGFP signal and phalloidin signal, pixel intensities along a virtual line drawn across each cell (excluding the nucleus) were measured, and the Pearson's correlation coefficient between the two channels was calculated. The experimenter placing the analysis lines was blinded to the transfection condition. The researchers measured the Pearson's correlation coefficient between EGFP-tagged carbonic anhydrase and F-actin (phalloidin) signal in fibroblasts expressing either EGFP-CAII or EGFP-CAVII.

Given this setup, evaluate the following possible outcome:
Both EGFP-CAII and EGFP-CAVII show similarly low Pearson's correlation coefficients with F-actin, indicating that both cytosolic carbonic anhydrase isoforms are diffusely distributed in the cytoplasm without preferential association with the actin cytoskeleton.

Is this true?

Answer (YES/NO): NO